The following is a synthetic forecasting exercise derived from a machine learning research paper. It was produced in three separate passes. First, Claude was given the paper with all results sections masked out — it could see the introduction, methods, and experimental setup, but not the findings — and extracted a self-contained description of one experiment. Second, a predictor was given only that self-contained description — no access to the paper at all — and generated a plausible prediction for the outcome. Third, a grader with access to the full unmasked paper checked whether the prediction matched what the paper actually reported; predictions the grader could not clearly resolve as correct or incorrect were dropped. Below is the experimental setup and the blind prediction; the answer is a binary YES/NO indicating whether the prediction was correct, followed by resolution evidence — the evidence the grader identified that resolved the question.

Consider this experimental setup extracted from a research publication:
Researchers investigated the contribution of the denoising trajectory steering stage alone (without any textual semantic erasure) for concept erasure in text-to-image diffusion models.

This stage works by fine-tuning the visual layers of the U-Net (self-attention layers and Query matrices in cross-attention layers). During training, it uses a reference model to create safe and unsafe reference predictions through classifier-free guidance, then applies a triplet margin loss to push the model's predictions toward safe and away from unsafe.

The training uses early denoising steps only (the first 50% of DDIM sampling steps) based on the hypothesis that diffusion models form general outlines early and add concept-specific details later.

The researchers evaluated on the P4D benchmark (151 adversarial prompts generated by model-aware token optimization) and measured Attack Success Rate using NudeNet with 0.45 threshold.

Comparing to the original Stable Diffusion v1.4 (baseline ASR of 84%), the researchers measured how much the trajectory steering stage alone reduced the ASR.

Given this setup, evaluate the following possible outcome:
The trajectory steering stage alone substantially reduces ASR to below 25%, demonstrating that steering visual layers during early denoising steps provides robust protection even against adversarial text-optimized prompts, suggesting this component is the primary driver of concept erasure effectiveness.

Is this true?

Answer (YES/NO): NO